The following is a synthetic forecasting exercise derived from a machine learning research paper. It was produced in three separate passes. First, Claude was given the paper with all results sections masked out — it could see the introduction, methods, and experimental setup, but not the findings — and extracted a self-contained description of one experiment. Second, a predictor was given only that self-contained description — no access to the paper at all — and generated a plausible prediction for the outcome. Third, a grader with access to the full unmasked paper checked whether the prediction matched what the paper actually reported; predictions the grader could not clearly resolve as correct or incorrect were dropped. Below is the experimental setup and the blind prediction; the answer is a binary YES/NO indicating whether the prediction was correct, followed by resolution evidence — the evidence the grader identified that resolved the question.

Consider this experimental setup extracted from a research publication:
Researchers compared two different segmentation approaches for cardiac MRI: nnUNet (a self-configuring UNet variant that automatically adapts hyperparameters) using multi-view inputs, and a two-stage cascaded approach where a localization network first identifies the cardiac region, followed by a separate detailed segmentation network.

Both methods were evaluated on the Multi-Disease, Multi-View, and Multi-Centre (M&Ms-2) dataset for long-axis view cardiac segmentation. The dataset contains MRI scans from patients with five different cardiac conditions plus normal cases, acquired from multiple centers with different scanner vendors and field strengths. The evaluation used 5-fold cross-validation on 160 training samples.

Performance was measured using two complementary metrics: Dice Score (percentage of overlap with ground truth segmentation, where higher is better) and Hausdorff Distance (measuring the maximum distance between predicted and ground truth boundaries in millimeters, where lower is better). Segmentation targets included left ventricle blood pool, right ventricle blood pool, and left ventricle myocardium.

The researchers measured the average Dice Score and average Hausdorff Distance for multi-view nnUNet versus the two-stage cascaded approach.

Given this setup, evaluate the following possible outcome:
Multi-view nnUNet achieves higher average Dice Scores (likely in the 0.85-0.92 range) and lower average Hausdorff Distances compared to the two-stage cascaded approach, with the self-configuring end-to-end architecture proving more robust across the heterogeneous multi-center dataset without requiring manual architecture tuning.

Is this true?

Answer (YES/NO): NO